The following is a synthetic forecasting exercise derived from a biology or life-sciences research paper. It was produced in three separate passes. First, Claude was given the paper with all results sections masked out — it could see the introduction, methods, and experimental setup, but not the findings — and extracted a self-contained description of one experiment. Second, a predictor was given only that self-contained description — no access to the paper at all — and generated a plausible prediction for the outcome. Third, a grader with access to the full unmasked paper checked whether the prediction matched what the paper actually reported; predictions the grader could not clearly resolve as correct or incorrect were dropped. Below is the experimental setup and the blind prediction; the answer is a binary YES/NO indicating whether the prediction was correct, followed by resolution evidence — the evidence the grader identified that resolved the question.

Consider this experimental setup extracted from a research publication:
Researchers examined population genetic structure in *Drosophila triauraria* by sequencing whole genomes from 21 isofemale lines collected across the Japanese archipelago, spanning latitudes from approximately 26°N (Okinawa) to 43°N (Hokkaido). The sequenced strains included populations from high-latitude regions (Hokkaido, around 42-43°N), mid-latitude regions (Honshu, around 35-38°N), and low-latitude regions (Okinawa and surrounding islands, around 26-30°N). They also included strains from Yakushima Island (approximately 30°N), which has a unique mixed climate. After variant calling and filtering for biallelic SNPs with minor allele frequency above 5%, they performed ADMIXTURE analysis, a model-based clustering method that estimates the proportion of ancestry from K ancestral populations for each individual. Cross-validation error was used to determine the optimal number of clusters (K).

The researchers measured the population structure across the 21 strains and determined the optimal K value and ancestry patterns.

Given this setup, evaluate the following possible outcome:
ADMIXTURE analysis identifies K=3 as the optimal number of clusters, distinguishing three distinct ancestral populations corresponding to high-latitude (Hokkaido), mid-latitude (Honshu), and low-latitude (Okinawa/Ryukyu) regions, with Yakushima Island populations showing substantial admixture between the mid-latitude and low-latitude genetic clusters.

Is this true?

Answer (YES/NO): NO